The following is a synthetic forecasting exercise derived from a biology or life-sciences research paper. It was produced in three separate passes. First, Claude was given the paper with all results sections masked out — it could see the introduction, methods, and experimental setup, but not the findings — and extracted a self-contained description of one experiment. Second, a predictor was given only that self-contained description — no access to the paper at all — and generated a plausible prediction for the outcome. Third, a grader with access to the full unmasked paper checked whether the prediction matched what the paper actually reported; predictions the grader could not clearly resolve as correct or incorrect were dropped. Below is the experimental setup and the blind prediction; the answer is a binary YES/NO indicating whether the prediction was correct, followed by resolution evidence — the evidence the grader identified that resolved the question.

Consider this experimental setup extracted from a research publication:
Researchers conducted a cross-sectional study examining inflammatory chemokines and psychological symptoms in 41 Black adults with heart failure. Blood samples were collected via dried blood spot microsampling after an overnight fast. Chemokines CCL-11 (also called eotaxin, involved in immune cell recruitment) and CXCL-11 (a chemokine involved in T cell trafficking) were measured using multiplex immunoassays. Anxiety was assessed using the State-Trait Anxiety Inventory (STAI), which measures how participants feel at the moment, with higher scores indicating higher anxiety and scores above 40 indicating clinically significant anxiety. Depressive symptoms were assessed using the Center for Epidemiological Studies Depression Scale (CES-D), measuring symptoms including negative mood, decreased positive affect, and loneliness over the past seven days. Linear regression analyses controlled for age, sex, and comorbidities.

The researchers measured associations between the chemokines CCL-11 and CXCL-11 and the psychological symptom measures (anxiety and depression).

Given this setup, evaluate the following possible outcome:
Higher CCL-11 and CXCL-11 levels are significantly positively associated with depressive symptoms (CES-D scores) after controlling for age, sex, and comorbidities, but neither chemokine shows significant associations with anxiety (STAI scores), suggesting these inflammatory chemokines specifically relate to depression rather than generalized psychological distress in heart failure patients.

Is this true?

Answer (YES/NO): NO